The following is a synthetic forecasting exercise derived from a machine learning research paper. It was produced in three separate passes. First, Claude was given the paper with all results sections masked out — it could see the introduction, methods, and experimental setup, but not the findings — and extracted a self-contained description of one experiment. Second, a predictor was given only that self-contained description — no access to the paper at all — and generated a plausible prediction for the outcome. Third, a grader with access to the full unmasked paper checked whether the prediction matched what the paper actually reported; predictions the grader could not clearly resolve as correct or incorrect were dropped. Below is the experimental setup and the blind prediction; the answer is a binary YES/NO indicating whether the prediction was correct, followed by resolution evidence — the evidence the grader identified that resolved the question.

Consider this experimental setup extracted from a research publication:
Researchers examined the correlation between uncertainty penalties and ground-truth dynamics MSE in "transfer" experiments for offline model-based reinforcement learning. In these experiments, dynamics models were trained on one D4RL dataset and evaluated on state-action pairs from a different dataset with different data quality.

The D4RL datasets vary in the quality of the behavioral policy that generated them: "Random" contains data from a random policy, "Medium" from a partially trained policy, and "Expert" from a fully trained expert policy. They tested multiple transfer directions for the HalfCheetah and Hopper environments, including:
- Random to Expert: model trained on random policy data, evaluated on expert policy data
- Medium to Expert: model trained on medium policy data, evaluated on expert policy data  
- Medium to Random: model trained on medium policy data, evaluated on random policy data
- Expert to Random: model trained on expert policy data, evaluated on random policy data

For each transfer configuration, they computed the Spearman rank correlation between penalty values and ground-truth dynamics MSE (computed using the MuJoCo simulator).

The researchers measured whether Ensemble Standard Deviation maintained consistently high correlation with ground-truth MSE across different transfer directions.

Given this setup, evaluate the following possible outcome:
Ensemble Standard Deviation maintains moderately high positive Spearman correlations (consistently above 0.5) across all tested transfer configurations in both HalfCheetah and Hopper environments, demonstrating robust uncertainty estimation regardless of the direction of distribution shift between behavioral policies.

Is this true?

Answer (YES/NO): YES